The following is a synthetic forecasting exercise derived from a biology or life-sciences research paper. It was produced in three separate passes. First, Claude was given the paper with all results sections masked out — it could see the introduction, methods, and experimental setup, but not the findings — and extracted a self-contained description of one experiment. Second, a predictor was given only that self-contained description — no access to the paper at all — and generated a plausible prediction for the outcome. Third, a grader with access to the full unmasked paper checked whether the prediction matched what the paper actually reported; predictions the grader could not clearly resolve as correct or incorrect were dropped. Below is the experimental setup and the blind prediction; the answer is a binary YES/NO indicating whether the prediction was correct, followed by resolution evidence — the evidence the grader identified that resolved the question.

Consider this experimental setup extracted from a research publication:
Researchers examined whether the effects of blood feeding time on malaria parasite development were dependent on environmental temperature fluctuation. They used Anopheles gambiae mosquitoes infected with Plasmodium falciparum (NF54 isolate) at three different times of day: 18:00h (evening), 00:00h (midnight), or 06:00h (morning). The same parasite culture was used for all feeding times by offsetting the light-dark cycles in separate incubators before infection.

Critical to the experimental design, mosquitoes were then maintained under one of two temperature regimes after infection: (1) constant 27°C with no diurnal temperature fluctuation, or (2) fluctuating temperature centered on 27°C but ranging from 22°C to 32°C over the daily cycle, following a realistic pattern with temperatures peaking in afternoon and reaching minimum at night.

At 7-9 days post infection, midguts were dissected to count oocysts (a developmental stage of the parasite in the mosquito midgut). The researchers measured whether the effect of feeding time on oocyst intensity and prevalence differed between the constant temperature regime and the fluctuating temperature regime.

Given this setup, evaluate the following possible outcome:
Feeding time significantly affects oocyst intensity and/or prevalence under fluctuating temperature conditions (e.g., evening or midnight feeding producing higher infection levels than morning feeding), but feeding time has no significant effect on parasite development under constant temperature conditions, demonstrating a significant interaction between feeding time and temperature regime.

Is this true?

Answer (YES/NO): YES